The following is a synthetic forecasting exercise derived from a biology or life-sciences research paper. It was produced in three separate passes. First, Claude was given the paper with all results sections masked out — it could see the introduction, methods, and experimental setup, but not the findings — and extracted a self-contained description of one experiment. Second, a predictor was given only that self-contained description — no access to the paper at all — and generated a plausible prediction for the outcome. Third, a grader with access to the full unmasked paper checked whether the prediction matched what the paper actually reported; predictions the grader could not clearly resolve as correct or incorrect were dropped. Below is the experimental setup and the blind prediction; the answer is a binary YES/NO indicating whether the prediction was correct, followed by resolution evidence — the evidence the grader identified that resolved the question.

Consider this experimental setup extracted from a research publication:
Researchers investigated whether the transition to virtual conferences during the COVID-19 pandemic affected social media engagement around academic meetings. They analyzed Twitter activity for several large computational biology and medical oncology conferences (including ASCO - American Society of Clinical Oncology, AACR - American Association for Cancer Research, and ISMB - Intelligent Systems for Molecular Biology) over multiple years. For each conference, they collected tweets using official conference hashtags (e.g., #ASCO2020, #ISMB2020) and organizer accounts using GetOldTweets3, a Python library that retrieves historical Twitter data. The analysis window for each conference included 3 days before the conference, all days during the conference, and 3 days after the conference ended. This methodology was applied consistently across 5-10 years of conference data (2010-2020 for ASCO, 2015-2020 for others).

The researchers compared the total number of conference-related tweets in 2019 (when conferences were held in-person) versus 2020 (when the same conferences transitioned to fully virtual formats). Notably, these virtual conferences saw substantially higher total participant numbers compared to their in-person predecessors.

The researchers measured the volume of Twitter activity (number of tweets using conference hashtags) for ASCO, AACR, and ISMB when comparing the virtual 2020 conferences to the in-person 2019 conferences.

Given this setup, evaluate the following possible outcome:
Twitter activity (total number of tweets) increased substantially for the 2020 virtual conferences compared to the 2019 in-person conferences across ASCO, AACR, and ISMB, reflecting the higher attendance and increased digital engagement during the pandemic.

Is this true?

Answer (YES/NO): NO